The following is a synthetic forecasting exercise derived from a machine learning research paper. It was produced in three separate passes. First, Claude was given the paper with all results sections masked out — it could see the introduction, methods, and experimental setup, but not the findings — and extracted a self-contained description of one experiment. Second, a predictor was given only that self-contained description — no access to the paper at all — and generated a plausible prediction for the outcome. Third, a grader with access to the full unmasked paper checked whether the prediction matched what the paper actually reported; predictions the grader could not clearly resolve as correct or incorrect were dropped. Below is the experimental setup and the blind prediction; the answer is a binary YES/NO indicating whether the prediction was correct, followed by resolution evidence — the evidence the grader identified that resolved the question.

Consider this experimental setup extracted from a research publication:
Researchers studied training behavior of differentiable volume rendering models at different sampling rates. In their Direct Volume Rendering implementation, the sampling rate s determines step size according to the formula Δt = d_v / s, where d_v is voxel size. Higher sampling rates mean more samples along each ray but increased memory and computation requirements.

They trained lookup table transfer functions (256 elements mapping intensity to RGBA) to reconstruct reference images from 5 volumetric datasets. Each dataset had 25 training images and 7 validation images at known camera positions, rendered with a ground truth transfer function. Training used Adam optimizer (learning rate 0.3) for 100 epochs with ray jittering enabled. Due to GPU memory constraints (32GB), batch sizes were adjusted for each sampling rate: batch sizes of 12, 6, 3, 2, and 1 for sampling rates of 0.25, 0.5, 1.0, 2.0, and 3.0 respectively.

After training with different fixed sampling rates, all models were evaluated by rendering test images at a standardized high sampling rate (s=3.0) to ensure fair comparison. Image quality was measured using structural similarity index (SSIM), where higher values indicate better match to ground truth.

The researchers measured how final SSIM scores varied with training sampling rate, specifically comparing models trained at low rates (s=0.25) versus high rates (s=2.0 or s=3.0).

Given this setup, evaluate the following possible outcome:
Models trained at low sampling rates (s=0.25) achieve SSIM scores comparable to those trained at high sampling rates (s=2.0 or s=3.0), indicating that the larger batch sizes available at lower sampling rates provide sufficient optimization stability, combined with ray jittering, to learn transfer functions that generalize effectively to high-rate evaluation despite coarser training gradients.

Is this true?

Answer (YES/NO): NO